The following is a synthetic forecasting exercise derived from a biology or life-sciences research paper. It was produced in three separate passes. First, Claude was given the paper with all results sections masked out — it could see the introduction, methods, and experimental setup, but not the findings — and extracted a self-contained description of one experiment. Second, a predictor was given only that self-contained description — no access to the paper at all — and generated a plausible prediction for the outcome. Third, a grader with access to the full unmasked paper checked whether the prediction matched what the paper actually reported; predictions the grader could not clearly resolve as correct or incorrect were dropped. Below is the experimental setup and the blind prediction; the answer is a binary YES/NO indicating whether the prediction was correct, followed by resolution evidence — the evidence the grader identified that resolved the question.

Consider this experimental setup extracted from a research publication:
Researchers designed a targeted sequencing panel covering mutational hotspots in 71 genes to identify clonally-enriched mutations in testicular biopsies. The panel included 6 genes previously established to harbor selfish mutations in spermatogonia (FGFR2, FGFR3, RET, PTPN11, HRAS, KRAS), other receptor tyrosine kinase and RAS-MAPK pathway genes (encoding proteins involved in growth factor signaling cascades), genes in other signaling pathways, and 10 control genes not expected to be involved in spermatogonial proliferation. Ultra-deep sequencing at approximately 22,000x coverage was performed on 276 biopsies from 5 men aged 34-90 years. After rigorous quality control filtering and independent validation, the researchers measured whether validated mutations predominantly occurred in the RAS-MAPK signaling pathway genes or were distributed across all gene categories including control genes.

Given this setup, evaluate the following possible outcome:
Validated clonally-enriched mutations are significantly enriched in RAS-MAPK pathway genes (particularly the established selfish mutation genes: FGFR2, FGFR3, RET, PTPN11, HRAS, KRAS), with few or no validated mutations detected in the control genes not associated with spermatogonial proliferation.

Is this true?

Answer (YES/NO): YES